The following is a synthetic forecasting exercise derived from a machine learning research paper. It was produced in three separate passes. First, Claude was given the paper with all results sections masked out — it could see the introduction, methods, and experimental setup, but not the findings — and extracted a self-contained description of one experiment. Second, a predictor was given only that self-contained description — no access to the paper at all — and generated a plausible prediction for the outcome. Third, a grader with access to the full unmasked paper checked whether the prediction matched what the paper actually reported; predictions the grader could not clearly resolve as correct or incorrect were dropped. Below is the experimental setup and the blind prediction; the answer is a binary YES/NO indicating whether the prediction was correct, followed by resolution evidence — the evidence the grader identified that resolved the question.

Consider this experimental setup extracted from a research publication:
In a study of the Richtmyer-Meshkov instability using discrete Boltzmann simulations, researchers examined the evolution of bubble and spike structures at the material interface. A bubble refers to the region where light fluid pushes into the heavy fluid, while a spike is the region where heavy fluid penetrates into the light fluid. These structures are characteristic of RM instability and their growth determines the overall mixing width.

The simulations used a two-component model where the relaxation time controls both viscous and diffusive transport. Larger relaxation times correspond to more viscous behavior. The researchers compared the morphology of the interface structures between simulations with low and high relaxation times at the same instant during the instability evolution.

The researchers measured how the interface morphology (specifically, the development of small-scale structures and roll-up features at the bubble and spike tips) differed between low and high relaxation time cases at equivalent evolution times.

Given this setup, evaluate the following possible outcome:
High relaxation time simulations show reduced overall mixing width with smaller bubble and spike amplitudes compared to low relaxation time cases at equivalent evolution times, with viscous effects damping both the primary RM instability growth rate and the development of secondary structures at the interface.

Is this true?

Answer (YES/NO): NO